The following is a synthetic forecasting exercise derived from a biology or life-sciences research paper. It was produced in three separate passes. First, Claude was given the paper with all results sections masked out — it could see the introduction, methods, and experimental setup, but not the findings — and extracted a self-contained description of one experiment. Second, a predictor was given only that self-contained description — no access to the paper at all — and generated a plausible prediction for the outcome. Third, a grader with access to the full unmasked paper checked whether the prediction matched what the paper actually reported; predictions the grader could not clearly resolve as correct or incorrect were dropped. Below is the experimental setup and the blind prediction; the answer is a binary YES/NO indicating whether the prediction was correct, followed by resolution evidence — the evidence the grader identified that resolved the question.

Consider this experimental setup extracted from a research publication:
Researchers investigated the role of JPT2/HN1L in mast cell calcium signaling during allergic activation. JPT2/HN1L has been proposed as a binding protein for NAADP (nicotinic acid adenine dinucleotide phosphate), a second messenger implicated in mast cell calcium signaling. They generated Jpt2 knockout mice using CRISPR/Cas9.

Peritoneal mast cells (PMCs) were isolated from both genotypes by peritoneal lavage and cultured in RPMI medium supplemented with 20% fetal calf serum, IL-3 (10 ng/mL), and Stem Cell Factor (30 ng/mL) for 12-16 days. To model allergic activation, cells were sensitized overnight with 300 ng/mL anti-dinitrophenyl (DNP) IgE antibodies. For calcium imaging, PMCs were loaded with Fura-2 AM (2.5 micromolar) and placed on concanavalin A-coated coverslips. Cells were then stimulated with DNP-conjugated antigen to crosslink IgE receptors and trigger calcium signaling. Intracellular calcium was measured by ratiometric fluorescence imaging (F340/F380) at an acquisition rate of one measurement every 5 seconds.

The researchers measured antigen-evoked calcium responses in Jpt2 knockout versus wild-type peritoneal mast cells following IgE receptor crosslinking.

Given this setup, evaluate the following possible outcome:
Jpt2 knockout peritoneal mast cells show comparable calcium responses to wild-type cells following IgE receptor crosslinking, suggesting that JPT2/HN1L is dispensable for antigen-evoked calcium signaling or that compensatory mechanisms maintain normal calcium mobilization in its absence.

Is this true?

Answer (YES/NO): YES